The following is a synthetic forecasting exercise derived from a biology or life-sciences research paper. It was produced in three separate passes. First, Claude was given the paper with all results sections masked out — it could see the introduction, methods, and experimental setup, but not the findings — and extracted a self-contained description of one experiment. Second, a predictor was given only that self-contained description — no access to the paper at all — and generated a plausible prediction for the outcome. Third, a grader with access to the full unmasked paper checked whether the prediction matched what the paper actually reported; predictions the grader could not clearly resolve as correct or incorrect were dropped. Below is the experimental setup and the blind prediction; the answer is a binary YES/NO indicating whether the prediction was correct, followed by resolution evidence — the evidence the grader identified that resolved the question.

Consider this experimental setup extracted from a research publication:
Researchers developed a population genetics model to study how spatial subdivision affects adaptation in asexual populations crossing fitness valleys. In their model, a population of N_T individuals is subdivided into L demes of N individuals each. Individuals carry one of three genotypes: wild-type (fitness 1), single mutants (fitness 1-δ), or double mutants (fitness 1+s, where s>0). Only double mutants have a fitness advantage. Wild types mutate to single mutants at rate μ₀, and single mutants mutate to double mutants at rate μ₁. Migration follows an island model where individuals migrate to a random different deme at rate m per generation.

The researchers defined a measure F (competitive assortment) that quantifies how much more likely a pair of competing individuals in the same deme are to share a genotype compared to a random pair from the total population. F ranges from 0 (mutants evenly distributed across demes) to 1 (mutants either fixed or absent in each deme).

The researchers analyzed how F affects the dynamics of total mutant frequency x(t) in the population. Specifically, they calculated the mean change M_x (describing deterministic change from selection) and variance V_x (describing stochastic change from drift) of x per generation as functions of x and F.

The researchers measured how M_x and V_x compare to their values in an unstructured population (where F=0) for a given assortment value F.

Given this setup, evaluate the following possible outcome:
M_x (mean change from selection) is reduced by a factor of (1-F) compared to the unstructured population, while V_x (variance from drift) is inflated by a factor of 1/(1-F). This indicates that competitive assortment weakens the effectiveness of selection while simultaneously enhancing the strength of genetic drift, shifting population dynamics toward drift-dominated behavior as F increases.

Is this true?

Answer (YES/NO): NO